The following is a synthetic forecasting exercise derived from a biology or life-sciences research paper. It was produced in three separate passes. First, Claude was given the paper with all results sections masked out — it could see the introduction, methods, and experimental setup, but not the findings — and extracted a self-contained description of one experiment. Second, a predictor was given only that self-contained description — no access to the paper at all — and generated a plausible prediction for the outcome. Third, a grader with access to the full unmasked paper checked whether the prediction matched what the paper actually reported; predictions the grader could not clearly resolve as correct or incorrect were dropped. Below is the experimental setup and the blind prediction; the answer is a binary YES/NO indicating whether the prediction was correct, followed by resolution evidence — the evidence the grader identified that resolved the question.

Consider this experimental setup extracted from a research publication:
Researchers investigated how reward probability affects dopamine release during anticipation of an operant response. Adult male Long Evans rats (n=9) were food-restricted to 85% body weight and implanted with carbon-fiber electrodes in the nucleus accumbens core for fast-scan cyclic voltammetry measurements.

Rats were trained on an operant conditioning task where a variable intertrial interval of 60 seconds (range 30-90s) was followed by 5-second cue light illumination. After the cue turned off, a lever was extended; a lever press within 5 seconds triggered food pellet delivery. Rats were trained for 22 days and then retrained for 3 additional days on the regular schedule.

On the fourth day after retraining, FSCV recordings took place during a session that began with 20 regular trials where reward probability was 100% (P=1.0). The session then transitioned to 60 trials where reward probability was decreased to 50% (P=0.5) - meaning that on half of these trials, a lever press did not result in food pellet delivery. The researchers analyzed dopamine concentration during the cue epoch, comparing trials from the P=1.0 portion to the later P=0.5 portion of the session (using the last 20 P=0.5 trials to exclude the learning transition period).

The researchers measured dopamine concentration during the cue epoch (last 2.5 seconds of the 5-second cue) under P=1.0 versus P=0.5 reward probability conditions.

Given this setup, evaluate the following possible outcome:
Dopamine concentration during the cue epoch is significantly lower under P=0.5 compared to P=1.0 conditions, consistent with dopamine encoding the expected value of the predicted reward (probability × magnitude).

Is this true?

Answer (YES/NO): NO